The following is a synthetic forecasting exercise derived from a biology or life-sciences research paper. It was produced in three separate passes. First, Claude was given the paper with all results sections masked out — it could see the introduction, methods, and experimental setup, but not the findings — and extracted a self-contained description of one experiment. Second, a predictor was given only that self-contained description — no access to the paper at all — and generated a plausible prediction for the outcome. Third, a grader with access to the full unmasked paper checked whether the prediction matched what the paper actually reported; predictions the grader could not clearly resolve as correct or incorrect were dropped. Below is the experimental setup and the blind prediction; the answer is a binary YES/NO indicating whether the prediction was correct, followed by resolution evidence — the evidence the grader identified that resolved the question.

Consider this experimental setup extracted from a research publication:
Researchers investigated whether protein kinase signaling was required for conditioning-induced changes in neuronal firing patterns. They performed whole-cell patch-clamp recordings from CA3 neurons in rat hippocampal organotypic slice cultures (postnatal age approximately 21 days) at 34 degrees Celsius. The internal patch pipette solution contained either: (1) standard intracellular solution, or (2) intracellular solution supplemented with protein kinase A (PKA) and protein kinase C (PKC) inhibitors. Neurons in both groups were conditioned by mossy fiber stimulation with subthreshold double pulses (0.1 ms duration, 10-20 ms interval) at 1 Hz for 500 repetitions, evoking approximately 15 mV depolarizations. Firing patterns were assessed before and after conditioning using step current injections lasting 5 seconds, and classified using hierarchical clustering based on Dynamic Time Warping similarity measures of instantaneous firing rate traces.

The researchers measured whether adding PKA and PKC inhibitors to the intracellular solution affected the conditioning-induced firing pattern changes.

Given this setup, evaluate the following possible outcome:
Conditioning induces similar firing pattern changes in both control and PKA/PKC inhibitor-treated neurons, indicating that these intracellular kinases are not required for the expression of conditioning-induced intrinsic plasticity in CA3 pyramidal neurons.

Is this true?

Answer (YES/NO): NO